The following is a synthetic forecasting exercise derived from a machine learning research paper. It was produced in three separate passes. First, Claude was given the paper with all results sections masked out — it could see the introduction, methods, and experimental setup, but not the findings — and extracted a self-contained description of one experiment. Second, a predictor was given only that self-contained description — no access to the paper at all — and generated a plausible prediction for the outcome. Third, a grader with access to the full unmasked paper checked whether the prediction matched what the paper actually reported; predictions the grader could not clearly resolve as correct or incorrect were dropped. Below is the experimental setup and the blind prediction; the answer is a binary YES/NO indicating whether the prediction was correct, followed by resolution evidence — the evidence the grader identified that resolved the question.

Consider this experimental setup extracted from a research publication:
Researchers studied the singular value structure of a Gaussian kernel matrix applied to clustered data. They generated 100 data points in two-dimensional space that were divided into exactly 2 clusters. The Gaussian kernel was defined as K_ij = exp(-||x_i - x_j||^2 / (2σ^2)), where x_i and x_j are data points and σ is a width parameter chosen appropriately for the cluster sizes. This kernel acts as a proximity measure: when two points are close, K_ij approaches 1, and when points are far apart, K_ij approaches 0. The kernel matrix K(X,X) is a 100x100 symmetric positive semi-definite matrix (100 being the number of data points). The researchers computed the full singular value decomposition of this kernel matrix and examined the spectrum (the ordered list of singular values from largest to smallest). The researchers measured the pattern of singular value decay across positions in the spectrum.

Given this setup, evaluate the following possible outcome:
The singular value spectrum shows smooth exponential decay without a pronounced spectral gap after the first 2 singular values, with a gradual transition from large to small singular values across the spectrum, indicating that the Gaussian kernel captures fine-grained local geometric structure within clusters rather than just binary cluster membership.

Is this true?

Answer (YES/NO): NO